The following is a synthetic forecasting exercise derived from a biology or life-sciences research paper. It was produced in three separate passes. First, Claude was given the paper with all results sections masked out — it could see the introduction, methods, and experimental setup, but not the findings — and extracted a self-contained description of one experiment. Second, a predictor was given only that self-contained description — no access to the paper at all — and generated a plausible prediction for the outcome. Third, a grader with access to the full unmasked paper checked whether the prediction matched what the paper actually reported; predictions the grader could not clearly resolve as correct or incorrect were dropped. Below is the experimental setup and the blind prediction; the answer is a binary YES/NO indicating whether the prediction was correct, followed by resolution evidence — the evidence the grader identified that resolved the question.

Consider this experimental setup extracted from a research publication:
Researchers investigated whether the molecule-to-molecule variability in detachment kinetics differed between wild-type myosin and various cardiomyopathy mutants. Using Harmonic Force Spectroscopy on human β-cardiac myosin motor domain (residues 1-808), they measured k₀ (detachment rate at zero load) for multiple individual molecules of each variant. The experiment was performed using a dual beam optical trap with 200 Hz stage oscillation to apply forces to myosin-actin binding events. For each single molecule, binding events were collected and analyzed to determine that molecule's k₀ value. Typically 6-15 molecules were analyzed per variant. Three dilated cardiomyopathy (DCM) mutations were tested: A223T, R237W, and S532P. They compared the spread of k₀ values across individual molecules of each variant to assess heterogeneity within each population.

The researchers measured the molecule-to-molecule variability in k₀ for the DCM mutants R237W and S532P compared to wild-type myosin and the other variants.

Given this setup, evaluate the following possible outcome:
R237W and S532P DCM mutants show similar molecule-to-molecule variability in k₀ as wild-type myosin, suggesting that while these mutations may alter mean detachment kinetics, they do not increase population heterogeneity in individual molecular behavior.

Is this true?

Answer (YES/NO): NO